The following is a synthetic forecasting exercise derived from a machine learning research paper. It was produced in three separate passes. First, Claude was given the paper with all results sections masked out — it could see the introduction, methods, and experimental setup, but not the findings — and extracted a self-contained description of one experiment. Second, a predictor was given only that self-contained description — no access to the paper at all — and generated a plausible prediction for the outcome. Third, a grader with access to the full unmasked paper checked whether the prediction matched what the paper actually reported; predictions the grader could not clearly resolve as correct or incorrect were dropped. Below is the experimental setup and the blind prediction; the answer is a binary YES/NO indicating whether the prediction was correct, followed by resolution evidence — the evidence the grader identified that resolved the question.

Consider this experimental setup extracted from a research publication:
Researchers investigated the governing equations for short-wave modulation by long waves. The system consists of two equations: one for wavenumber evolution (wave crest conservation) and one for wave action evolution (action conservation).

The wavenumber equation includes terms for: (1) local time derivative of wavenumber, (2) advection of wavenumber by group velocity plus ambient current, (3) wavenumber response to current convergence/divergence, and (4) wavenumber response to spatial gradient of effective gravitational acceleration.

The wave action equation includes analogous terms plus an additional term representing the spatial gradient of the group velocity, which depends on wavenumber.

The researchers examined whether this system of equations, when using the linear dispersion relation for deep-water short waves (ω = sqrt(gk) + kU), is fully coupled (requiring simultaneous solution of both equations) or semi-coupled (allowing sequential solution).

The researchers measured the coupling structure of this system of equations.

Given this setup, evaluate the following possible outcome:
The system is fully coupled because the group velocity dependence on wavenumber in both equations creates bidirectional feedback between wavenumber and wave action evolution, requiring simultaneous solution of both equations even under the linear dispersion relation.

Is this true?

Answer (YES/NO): NO